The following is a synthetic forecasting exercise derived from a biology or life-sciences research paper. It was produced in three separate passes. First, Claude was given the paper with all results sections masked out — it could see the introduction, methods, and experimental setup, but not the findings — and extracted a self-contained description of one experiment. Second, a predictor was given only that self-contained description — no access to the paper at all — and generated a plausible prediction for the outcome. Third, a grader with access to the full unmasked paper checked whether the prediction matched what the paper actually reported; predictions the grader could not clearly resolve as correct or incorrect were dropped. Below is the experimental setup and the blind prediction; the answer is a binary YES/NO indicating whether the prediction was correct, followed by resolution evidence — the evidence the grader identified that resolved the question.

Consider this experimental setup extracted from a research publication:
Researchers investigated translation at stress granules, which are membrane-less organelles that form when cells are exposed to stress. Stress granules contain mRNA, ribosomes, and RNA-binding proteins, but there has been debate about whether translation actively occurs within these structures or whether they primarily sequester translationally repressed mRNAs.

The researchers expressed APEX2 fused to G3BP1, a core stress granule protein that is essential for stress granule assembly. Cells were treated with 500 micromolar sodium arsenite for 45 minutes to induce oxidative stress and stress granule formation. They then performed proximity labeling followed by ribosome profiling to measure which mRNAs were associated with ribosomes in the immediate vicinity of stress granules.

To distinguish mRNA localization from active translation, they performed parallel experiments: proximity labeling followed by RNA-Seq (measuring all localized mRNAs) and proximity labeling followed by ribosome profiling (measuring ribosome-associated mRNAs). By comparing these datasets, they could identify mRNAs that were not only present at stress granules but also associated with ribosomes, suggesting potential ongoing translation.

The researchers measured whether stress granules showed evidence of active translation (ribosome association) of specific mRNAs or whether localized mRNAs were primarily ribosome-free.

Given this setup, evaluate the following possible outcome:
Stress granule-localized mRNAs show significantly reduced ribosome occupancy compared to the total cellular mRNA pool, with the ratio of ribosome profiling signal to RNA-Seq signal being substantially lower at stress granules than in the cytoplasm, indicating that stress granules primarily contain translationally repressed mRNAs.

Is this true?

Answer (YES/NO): NO